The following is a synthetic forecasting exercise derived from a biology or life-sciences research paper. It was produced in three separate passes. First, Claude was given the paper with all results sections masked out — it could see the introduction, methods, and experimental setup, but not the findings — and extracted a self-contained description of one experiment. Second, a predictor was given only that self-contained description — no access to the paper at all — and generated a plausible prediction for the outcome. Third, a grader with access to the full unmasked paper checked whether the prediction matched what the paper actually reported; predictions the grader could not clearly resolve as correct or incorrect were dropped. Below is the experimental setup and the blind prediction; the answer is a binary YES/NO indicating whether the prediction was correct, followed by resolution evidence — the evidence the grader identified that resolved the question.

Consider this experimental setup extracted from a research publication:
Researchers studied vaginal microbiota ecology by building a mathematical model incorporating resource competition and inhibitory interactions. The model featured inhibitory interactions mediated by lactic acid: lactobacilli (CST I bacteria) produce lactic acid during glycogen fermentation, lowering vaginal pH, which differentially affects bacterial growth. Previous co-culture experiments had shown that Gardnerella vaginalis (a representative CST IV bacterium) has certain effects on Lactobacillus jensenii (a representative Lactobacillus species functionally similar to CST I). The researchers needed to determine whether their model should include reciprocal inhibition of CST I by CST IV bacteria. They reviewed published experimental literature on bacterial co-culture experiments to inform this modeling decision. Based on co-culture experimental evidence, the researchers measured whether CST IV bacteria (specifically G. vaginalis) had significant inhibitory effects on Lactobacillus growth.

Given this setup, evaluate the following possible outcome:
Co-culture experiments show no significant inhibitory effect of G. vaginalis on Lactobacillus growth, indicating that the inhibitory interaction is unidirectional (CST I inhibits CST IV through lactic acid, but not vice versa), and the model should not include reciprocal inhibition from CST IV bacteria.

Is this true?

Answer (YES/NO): YES